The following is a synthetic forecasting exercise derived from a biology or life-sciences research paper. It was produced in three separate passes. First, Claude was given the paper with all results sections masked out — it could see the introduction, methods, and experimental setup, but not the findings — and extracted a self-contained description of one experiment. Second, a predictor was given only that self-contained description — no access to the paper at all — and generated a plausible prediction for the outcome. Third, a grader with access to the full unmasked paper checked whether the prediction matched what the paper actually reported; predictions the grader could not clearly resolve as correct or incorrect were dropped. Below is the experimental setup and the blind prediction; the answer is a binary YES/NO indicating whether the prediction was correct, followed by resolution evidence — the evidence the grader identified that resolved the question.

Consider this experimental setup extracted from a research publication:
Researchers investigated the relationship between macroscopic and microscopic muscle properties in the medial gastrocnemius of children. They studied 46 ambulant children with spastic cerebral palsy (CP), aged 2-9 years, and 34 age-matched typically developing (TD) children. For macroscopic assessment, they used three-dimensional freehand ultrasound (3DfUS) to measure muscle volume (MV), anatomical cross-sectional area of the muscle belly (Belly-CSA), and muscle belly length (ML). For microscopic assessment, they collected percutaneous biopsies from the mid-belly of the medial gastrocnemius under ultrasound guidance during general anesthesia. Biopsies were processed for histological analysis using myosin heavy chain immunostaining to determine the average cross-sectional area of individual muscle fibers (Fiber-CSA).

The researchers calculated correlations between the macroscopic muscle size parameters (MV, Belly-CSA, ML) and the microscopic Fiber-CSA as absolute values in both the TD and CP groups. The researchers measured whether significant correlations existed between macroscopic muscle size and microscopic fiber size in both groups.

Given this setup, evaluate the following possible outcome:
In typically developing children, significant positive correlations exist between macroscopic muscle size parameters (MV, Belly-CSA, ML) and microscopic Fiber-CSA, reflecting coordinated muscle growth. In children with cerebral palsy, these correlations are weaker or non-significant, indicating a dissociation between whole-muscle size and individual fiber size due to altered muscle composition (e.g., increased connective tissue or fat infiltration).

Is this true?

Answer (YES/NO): NO